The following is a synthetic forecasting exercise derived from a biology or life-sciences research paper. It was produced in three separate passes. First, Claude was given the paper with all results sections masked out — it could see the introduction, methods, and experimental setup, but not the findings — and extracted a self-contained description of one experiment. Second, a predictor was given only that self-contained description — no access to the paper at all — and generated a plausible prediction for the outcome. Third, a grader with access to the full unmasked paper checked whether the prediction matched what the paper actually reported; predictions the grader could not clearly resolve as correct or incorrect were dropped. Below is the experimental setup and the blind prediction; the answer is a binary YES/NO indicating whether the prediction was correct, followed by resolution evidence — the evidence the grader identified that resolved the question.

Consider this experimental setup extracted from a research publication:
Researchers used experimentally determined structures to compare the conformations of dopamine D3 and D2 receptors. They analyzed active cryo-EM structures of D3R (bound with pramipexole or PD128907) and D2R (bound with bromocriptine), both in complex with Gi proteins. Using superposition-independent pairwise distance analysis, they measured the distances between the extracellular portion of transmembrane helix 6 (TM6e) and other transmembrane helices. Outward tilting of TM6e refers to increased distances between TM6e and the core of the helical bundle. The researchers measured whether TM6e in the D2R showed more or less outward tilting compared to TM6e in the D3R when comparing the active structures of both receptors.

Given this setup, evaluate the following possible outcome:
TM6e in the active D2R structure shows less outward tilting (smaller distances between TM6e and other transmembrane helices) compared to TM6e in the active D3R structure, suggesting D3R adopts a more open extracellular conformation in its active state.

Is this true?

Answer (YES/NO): NO